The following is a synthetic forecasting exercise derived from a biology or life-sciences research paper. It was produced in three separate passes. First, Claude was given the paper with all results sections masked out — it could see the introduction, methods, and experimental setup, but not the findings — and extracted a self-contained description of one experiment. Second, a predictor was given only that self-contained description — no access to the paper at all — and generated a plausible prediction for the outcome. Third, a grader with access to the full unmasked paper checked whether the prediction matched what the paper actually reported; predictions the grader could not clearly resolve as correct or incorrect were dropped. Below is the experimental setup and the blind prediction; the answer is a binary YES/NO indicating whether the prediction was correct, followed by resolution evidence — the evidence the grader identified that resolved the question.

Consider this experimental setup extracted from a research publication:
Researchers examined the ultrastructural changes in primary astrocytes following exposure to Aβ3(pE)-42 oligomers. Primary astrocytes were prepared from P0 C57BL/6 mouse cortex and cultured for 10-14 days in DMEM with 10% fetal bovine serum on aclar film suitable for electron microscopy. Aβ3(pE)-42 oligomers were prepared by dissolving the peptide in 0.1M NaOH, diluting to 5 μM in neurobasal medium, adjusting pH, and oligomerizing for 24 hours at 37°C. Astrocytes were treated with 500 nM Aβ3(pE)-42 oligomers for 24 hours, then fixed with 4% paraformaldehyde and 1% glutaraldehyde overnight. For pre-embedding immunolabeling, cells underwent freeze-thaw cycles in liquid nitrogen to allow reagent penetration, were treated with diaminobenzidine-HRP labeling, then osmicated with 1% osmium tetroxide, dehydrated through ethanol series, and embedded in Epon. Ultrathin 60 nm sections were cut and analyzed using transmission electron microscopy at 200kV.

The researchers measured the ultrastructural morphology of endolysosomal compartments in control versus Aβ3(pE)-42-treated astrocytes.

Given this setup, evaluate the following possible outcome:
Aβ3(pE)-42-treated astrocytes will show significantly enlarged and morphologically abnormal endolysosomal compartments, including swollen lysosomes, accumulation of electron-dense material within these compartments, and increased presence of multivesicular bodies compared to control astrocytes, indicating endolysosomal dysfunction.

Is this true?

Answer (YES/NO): NO